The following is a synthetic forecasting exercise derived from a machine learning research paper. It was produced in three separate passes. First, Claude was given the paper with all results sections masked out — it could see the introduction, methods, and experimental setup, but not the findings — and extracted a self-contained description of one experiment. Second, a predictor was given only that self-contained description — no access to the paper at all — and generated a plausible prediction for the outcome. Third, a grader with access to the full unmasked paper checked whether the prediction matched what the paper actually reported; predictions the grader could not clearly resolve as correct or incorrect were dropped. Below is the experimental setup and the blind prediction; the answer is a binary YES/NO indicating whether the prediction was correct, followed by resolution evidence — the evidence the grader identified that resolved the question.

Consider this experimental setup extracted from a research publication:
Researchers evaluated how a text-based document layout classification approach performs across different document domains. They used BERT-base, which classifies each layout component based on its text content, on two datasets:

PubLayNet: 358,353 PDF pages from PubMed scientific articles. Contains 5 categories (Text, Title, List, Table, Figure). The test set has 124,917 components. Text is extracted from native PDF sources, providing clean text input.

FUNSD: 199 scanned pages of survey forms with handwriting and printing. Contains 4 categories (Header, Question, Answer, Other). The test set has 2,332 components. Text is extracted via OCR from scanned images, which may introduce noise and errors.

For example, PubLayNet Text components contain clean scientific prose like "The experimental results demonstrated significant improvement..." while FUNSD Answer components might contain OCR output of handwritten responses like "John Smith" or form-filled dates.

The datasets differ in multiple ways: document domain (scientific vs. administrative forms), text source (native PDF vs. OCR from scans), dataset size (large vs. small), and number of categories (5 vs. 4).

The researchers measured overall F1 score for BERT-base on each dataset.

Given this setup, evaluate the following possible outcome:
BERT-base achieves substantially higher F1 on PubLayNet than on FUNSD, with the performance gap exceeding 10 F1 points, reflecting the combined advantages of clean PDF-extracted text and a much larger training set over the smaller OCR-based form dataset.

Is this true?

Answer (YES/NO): YES